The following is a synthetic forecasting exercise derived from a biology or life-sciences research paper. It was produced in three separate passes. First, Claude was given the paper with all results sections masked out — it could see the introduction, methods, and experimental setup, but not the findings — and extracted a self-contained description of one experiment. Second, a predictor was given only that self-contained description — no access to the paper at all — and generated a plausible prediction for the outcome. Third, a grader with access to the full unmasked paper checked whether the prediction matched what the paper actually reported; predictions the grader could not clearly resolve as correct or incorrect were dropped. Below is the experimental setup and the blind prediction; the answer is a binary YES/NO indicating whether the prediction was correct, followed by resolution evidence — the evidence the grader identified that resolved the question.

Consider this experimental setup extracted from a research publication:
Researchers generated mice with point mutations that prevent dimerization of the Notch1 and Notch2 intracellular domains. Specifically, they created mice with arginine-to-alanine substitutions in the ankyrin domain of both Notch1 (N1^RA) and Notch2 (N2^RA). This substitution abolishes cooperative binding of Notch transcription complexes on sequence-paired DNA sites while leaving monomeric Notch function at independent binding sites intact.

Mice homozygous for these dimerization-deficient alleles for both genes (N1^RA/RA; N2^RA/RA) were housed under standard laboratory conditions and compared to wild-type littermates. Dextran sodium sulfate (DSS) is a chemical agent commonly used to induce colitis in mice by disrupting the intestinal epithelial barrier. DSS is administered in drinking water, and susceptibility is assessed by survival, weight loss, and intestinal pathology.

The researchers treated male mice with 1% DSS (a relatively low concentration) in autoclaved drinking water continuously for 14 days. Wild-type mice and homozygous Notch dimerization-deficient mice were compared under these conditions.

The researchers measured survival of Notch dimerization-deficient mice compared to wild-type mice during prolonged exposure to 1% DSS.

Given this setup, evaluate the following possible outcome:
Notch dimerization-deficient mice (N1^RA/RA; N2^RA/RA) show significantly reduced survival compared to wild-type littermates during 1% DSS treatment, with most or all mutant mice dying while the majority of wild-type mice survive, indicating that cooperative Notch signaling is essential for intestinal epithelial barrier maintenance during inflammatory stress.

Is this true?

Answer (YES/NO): YES